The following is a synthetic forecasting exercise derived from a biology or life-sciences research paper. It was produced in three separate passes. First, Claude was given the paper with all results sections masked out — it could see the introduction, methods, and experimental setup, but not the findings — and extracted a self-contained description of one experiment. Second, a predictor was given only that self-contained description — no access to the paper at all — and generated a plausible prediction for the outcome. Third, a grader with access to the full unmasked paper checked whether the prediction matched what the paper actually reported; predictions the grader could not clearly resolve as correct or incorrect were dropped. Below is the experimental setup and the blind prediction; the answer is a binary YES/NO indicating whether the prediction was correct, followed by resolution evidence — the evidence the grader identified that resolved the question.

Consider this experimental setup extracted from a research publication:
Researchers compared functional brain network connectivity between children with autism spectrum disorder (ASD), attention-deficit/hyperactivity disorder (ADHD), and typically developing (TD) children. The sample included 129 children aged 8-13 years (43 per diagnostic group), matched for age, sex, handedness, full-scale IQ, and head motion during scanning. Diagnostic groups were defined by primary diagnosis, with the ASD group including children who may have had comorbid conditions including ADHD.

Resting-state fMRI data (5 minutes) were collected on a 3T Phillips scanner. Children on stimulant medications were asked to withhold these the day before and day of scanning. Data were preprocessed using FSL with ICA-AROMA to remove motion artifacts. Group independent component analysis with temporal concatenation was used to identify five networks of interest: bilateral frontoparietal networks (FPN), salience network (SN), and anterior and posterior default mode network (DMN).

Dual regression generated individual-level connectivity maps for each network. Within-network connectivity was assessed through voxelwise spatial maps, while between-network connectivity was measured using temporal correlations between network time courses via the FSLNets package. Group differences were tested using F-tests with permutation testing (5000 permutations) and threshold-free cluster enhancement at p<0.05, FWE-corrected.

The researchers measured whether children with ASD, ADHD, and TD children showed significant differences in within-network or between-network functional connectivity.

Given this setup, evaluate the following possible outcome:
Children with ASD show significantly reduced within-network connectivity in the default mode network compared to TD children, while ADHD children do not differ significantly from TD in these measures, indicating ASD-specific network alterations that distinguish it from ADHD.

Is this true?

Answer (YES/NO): NO